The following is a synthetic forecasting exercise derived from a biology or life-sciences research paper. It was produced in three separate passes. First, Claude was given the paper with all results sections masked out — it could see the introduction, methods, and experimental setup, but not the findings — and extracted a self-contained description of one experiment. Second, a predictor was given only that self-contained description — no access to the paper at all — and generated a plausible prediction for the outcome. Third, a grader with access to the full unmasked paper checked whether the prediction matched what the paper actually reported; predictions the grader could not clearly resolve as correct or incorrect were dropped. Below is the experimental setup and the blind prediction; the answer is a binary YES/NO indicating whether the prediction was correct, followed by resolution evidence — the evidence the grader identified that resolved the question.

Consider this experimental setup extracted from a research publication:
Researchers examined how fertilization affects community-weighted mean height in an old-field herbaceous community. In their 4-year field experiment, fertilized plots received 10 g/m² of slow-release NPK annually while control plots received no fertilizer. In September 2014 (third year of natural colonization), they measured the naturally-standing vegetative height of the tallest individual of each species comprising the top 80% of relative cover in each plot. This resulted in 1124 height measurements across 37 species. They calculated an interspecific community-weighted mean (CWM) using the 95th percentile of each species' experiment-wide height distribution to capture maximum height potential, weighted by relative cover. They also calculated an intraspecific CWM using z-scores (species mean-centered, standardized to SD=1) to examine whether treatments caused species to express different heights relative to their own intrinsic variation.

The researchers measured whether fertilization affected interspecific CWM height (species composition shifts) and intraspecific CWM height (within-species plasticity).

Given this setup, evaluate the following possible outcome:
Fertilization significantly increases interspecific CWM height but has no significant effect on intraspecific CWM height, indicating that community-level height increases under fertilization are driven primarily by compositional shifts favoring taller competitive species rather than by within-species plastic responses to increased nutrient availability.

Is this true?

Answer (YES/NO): NO